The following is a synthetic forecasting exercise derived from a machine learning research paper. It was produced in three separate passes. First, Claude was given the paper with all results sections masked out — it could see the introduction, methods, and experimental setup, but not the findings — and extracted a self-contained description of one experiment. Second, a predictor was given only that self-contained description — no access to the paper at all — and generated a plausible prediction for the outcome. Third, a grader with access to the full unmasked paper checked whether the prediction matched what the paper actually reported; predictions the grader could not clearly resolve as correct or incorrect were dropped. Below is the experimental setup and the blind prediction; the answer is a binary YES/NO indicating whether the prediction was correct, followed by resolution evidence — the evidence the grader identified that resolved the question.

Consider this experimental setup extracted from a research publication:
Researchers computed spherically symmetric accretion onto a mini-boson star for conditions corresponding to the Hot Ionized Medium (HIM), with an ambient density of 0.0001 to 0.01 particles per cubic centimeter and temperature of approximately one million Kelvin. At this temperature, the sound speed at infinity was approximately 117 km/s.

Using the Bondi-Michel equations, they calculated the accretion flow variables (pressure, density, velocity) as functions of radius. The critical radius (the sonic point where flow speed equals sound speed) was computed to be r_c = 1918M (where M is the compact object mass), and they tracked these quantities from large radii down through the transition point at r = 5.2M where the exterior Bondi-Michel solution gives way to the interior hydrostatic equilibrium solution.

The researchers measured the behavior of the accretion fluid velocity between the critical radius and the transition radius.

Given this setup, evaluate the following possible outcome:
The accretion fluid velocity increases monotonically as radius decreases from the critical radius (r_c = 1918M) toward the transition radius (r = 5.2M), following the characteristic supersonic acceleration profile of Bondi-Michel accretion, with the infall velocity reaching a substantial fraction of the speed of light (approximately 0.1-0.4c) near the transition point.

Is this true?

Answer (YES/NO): NO